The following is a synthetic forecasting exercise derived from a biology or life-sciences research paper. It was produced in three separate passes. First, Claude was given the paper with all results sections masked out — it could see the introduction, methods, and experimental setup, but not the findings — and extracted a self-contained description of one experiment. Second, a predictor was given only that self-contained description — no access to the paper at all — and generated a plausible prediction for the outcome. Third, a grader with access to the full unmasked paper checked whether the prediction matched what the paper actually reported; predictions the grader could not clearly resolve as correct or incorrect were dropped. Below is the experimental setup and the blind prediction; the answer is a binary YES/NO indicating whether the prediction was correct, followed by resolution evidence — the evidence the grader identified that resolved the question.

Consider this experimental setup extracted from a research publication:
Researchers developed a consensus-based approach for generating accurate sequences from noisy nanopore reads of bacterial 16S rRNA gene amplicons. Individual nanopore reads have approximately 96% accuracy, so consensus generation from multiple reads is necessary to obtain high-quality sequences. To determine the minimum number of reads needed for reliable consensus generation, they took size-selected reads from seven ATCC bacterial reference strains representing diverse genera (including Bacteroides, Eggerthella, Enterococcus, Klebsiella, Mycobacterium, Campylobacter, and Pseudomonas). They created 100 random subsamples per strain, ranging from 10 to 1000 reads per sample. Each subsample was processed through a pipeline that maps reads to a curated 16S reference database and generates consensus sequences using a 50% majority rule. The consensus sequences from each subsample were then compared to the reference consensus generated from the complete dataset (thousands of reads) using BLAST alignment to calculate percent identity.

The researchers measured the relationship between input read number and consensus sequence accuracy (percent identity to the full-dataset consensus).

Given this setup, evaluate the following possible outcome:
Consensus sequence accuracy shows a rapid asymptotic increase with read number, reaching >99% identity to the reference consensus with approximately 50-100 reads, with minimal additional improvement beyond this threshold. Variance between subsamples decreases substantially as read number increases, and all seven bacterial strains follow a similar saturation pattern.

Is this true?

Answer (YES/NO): NO